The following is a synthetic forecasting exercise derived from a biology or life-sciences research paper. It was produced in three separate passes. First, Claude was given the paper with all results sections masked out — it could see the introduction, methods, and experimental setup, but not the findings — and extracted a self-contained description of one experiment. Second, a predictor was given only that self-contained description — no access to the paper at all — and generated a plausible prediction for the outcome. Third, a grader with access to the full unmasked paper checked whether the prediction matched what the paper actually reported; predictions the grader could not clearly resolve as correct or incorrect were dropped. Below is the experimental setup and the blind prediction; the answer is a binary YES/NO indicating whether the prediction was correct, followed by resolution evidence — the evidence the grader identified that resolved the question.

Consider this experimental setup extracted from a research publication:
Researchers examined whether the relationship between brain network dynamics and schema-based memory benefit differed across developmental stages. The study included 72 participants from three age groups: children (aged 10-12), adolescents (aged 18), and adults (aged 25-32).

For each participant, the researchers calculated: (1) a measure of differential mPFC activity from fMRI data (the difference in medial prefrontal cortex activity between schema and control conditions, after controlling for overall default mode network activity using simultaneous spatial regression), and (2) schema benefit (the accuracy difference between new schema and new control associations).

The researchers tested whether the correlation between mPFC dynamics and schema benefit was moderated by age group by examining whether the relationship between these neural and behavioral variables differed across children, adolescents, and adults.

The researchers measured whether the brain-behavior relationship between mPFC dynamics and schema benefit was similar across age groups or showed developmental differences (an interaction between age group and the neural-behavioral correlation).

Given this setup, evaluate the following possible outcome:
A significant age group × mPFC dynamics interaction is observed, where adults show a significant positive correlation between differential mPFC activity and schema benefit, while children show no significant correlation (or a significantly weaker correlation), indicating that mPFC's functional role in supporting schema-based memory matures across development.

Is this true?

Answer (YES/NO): NO